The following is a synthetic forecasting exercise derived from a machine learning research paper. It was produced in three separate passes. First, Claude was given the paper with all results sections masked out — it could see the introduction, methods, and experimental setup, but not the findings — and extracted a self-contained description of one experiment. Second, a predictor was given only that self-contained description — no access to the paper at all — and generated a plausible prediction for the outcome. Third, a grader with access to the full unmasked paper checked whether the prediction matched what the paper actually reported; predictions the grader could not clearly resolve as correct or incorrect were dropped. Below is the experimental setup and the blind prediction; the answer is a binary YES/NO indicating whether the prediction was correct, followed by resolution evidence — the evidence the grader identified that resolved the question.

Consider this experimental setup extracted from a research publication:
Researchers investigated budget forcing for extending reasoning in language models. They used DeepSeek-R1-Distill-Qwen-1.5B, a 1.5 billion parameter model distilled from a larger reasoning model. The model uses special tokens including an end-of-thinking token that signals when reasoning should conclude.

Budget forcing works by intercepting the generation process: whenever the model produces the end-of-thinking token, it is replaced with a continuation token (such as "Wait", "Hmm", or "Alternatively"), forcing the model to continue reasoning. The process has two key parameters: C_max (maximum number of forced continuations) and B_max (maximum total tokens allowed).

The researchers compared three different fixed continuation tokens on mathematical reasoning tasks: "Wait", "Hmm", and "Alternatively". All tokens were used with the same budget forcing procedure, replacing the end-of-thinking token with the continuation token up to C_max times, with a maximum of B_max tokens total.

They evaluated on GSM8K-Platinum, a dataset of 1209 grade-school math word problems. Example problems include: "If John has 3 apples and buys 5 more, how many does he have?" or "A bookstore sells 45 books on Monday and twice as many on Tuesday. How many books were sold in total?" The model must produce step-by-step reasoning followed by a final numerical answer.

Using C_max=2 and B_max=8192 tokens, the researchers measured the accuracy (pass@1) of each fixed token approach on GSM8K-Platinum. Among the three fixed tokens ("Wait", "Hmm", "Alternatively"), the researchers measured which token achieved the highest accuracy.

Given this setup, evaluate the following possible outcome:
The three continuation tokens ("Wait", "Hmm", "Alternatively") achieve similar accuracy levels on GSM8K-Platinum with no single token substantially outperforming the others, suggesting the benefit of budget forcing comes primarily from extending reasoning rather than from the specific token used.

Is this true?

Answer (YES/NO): NO